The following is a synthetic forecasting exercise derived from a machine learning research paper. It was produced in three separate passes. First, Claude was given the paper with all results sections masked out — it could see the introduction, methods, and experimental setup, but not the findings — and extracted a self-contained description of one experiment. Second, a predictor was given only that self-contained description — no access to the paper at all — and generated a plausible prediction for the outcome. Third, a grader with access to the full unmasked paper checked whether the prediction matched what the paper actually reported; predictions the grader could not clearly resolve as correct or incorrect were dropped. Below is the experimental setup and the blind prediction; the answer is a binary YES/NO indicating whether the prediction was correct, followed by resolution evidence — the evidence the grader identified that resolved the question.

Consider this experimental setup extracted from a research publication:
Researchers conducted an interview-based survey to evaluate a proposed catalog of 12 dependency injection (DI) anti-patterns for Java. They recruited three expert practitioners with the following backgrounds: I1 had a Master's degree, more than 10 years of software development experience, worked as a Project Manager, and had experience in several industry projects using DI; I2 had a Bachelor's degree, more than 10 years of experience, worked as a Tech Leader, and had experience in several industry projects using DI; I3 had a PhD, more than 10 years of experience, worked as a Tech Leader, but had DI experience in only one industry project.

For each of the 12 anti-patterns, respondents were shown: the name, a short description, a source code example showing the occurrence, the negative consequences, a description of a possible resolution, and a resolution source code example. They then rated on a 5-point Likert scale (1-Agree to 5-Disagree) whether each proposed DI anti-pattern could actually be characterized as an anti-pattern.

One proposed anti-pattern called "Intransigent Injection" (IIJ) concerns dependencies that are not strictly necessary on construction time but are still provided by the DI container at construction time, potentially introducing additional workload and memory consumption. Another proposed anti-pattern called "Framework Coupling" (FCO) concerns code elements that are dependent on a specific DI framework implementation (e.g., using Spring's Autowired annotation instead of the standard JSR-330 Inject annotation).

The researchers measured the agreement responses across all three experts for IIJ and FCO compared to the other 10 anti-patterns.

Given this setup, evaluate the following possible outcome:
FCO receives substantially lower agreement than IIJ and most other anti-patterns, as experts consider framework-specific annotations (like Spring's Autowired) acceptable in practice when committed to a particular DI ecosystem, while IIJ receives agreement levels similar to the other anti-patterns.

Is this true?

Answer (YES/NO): NO